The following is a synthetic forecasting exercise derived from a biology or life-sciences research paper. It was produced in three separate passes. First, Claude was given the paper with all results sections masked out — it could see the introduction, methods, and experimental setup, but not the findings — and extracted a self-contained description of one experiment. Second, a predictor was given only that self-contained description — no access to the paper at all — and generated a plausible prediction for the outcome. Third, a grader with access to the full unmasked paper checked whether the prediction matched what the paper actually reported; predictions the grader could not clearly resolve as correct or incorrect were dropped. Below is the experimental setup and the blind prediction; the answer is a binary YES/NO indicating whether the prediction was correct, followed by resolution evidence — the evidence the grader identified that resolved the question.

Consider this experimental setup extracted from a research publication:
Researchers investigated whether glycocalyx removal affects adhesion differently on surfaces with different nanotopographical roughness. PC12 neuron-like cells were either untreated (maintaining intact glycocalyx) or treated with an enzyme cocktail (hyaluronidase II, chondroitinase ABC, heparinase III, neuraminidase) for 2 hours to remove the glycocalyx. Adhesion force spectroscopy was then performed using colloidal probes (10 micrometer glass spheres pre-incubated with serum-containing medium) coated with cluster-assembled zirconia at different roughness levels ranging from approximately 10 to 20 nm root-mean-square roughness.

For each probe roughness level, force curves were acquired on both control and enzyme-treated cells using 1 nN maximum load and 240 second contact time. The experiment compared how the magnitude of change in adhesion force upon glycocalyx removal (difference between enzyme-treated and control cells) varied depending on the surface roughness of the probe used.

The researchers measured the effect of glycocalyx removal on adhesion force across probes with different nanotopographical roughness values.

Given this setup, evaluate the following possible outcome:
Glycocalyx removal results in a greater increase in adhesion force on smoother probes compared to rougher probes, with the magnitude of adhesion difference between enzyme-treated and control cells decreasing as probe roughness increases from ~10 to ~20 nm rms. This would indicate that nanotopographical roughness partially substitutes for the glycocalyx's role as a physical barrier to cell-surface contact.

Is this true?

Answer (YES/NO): NO